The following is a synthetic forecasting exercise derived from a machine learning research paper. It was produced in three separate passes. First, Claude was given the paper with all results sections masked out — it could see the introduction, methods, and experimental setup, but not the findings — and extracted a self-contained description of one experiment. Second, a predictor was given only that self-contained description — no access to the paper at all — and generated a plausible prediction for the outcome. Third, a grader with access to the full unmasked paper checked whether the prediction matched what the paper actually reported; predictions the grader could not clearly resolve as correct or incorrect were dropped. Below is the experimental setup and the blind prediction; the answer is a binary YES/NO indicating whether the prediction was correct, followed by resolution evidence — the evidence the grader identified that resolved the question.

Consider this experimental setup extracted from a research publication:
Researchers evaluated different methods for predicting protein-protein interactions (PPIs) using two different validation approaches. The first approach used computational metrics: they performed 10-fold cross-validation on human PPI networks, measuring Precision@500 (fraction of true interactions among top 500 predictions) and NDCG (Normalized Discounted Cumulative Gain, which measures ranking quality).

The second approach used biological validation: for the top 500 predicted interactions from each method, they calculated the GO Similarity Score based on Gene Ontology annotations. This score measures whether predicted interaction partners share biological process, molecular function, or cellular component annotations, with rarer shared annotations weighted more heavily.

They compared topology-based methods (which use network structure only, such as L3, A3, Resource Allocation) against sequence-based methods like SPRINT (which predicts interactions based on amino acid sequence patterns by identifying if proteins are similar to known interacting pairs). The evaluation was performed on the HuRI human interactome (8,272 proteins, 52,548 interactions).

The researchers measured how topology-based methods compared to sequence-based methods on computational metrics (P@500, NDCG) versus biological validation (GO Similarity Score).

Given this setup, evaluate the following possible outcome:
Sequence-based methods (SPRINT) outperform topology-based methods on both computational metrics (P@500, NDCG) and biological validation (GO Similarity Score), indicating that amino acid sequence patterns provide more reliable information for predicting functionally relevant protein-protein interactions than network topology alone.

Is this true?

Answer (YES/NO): NO